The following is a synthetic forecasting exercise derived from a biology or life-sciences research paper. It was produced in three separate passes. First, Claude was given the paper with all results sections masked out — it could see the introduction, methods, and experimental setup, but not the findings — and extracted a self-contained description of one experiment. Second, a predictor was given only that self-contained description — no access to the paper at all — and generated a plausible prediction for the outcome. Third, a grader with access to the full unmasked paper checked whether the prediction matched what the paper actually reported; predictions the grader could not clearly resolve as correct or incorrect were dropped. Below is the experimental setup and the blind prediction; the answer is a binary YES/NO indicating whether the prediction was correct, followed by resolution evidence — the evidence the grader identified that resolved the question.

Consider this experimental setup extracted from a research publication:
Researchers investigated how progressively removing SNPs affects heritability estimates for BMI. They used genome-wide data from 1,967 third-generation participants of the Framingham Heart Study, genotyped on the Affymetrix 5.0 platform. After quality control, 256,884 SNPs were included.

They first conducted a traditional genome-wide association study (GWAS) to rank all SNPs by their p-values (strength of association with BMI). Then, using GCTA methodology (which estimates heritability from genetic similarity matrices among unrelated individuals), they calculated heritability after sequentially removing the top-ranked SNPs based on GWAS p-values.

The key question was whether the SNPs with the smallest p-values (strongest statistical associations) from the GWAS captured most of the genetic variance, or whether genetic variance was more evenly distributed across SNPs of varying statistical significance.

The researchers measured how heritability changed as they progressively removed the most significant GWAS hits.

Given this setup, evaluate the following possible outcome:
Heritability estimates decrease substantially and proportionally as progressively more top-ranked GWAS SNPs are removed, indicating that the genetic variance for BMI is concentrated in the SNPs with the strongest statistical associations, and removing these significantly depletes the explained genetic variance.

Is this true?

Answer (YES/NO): YES